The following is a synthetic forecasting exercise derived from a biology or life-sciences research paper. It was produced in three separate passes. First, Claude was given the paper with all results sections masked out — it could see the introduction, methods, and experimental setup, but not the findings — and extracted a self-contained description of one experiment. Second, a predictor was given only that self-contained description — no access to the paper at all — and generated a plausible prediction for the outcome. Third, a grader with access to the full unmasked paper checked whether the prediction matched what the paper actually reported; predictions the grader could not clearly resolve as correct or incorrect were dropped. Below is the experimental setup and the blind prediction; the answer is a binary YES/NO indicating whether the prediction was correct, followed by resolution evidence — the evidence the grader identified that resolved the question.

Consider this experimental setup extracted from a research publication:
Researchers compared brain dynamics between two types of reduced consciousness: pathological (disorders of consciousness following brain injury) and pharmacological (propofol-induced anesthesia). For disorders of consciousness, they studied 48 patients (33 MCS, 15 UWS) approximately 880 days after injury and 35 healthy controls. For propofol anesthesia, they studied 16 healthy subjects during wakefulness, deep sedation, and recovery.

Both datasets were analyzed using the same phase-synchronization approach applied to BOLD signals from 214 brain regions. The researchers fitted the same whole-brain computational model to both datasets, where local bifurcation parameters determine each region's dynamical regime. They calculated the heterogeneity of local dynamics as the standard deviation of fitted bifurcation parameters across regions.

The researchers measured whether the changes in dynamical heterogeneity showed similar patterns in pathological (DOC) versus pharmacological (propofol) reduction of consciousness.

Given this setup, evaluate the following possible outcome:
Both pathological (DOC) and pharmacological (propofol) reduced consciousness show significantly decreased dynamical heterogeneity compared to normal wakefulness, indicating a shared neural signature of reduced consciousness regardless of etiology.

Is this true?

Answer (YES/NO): YES